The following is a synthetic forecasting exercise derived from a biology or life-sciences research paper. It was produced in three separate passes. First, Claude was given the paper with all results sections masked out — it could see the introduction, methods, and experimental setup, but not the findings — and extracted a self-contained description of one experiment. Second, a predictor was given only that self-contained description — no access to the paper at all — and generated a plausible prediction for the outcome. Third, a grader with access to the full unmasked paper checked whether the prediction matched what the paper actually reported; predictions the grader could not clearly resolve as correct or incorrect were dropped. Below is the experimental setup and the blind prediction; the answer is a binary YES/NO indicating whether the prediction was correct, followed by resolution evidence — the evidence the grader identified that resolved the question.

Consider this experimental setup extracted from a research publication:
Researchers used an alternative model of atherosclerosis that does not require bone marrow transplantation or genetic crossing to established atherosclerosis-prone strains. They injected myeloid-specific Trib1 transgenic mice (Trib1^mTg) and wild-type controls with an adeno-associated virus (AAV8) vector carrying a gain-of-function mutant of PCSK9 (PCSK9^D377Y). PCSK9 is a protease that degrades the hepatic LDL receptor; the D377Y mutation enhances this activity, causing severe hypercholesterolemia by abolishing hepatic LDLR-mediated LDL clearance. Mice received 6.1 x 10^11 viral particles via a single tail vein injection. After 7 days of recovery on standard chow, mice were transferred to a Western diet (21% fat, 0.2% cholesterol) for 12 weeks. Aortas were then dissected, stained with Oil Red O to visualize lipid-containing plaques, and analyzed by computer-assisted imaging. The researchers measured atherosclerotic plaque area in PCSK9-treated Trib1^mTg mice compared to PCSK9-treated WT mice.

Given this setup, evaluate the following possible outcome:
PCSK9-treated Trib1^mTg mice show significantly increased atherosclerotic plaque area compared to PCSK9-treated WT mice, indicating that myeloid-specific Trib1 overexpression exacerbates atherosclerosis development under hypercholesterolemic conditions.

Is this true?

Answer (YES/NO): YES